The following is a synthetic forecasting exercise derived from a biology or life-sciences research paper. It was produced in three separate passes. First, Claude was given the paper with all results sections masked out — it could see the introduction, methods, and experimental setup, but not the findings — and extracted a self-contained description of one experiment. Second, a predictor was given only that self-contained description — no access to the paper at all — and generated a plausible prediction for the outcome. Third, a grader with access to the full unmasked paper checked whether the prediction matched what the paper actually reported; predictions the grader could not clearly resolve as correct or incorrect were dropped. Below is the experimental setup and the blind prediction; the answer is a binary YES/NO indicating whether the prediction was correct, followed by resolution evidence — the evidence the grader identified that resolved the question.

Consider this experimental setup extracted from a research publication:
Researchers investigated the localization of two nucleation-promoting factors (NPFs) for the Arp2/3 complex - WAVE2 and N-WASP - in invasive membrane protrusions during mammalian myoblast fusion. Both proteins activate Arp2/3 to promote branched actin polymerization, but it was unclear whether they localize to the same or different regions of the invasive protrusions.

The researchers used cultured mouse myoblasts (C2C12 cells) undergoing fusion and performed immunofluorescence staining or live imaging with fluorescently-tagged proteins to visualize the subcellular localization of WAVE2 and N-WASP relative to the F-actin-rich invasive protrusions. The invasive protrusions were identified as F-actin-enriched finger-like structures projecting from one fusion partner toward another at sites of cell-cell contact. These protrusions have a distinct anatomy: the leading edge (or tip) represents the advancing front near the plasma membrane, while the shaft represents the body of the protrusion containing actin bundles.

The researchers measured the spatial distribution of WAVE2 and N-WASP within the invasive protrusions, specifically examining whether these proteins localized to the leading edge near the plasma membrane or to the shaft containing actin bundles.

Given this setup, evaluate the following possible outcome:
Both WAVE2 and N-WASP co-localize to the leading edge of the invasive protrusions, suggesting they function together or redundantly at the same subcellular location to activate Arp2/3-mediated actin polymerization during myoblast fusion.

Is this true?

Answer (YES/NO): NO